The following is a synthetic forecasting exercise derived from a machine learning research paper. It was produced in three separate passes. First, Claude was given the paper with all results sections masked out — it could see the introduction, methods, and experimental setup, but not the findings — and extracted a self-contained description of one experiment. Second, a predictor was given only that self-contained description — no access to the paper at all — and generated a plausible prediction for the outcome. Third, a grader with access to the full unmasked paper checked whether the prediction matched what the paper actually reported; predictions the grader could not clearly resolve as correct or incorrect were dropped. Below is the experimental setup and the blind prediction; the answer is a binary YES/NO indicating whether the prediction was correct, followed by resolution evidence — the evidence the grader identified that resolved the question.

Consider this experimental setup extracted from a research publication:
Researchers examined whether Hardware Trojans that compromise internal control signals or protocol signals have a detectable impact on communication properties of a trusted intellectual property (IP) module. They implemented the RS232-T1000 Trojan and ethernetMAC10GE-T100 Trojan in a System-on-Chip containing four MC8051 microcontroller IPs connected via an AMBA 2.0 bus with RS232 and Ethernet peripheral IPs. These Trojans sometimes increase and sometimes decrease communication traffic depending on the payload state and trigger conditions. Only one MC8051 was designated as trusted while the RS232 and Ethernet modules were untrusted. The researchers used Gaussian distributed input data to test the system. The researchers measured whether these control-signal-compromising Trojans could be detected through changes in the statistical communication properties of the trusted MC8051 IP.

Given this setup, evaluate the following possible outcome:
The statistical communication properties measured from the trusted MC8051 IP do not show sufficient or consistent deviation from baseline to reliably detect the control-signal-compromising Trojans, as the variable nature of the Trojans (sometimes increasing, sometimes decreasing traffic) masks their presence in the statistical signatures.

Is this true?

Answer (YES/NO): NO